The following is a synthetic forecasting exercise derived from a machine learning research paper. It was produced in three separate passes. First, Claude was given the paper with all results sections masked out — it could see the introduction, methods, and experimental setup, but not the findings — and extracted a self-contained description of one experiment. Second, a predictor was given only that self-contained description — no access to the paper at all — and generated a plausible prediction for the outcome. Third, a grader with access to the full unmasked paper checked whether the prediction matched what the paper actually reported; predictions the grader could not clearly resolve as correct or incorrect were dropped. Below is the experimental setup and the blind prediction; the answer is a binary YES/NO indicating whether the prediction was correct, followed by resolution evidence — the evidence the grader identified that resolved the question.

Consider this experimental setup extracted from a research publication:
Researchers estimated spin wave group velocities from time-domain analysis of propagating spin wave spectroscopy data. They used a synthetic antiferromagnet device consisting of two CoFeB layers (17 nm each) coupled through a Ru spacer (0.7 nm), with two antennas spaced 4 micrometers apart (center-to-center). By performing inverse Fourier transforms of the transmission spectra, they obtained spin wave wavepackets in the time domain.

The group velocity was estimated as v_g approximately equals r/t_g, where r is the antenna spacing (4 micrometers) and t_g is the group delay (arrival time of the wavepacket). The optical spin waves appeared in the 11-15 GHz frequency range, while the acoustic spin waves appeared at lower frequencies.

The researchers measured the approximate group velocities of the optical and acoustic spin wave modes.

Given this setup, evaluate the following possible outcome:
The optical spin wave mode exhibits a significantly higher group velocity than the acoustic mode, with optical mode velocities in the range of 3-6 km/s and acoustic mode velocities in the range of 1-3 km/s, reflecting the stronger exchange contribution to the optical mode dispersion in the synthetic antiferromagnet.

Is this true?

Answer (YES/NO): YES